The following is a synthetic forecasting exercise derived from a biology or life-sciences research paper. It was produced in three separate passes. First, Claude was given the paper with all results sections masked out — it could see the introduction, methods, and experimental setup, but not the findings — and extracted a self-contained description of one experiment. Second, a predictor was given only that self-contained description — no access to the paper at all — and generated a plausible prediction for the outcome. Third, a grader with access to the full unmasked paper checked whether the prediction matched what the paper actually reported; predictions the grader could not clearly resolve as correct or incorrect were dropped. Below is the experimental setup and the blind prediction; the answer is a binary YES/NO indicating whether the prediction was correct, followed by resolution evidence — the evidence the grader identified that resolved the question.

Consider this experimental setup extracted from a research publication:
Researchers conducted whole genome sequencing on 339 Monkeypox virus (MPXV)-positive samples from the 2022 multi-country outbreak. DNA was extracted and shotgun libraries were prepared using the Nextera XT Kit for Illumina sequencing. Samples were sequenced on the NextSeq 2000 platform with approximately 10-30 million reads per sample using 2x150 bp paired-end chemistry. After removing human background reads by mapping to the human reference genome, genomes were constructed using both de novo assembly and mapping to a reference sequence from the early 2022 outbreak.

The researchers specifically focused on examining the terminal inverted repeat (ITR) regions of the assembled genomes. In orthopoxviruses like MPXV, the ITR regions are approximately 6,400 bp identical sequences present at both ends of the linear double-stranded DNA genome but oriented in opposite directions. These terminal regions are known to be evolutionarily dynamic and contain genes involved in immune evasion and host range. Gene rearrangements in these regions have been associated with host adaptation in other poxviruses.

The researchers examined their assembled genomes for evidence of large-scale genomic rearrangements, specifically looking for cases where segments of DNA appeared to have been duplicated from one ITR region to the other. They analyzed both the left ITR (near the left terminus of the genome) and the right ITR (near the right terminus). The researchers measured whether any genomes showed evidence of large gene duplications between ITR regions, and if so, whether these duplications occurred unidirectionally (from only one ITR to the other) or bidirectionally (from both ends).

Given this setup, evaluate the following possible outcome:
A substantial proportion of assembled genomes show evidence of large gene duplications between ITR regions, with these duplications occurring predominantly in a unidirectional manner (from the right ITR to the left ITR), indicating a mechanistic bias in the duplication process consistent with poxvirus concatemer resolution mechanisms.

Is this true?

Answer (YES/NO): NO